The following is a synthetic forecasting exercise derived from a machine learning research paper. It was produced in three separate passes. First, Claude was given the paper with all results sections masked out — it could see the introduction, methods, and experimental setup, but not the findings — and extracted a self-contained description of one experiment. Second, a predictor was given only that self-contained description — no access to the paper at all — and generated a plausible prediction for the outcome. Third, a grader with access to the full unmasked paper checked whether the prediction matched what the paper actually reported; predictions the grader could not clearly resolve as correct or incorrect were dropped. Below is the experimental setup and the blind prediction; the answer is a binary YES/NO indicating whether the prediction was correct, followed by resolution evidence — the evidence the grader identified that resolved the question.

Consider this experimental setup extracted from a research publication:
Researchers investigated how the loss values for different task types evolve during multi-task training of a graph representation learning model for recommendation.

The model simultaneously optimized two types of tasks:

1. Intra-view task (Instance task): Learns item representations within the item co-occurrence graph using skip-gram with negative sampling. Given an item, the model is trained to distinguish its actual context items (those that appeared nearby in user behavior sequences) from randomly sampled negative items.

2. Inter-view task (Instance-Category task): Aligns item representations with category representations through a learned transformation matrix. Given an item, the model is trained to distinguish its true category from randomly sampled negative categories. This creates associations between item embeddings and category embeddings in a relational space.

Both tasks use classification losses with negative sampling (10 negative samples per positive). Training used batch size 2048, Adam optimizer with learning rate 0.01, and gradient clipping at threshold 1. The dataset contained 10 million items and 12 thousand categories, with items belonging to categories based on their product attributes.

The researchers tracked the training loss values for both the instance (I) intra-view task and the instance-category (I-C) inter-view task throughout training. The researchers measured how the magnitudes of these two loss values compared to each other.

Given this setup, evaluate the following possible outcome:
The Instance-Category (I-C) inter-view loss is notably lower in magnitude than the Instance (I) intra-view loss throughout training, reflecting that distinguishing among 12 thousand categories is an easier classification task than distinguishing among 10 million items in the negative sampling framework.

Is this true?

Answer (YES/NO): YES